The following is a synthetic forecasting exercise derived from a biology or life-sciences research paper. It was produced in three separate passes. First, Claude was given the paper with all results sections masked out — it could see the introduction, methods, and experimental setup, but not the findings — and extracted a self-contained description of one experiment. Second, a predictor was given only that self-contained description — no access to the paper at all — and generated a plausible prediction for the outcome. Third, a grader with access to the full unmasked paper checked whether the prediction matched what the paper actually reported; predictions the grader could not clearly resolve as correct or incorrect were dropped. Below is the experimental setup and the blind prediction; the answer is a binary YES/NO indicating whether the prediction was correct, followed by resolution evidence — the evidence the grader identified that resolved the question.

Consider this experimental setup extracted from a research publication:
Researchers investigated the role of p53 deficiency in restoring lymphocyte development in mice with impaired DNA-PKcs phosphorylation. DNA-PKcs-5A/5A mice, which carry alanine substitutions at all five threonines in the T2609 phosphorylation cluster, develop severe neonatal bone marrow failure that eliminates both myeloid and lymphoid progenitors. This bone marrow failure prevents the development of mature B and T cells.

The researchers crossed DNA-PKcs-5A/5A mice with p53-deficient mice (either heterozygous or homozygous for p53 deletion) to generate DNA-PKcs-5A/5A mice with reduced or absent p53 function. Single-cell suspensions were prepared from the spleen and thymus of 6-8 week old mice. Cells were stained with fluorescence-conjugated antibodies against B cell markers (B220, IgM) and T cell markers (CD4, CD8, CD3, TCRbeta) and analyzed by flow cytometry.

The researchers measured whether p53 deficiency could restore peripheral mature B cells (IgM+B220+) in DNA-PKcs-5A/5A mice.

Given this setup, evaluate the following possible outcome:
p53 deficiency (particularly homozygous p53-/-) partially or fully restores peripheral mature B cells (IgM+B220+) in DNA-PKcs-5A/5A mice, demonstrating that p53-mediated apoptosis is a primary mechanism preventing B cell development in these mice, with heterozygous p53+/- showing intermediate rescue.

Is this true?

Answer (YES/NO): NO